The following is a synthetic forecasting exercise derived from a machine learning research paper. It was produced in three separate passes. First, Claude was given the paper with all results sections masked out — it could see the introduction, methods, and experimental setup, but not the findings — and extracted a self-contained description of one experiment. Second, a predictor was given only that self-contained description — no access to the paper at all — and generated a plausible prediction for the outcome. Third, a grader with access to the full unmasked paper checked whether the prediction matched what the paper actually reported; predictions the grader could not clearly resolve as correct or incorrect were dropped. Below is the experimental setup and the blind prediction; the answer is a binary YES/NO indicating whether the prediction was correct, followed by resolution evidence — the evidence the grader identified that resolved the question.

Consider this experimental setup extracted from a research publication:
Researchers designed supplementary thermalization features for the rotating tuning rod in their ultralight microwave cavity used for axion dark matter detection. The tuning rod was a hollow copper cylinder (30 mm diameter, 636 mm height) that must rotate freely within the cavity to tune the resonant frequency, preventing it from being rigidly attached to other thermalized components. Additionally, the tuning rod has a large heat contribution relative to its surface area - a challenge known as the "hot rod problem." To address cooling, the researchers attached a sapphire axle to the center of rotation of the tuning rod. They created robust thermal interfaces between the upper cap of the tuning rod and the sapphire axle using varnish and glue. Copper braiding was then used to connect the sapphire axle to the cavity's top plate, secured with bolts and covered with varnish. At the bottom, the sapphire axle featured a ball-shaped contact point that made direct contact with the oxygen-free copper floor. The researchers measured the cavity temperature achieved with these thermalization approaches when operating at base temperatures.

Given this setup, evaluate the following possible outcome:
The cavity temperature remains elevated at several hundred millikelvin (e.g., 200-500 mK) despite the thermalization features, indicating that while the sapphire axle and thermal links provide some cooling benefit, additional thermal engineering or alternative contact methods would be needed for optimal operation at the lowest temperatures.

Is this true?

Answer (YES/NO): NO